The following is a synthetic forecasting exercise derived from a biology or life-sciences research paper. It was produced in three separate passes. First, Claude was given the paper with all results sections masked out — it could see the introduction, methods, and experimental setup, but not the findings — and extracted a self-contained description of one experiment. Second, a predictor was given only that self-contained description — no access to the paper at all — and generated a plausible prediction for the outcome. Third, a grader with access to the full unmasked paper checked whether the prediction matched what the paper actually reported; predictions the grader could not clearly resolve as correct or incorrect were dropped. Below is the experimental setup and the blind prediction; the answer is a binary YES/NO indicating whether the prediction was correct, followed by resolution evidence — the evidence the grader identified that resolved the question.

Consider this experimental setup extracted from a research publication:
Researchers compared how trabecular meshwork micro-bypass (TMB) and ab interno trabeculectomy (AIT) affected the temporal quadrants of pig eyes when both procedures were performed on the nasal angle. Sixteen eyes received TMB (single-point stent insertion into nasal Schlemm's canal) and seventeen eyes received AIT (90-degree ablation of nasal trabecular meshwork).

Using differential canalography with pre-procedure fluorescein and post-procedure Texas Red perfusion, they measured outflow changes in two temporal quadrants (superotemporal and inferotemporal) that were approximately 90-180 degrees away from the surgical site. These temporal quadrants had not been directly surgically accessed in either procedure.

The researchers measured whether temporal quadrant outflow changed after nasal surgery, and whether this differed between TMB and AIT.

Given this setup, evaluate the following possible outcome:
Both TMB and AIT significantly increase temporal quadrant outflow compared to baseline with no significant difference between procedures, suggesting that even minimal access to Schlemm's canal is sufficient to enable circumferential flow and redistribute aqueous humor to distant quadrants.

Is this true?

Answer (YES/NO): NO